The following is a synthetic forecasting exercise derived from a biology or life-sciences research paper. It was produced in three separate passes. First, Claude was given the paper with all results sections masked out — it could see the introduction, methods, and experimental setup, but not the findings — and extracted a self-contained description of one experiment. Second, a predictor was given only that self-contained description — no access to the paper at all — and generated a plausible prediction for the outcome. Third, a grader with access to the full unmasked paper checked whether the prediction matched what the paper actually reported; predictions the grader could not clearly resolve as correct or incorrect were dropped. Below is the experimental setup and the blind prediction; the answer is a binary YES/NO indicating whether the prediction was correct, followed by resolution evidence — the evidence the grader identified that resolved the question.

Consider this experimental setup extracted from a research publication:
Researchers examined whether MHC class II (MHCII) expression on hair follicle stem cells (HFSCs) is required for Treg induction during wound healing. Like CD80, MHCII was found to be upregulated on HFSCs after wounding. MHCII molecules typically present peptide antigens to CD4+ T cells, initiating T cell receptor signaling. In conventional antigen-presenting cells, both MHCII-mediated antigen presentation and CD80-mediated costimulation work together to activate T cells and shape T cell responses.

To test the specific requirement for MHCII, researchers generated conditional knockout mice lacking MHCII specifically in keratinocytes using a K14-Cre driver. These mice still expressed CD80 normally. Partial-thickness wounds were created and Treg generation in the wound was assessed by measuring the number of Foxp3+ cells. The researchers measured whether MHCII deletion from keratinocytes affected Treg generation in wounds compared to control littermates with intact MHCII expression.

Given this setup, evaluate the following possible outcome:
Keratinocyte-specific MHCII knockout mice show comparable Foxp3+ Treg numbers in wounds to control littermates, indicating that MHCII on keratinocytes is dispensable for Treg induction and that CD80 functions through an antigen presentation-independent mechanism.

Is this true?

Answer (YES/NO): YES